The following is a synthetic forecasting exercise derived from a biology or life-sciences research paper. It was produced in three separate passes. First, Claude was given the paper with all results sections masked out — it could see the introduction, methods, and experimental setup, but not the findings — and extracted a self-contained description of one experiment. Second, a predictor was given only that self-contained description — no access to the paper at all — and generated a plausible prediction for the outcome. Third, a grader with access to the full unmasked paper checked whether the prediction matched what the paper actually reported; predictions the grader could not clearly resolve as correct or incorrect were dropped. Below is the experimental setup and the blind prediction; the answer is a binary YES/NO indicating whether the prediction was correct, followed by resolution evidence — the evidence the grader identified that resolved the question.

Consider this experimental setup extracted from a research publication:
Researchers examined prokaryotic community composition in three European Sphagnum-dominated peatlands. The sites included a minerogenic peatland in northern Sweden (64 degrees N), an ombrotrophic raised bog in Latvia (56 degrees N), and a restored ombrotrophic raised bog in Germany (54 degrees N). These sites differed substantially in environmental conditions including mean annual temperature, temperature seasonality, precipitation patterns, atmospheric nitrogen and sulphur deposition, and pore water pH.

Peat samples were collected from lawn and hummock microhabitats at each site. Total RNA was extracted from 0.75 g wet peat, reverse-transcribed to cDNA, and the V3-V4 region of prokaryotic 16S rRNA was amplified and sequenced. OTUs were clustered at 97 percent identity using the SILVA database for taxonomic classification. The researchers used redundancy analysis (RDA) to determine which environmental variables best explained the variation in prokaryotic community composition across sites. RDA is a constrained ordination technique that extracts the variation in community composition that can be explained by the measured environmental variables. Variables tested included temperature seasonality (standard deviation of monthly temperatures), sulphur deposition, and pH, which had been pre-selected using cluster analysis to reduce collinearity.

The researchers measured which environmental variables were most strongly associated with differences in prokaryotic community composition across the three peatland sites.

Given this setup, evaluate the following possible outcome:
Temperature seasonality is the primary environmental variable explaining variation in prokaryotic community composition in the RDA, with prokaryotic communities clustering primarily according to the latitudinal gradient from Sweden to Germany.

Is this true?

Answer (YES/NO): NO